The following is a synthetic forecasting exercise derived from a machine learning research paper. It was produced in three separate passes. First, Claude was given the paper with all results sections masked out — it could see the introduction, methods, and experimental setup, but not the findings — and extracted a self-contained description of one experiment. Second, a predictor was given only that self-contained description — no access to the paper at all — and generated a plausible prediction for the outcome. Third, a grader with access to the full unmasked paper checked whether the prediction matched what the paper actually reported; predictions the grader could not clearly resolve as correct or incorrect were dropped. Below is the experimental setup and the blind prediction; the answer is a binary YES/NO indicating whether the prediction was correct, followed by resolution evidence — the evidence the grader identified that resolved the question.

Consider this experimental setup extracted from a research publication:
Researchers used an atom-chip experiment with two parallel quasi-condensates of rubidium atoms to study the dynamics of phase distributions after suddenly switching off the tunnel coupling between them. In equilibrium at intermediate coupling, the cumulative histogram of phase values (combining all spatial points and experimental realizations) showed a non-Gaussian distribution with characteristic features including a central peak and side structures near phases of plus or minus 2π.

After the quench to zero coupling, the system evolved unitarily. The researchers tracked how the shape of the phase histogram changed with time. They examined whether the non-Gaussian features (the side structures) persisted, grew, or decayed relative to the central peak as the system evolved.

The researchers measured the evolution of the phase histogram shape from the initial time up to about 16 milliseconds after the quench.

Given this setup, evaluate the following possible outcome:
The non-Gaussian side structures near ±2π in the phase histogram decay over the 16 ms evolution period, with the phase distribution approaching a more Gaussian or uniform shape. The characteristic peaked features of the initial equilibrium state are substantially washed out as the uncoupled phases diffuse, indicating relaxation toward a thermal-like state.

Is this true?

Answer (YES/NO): YES